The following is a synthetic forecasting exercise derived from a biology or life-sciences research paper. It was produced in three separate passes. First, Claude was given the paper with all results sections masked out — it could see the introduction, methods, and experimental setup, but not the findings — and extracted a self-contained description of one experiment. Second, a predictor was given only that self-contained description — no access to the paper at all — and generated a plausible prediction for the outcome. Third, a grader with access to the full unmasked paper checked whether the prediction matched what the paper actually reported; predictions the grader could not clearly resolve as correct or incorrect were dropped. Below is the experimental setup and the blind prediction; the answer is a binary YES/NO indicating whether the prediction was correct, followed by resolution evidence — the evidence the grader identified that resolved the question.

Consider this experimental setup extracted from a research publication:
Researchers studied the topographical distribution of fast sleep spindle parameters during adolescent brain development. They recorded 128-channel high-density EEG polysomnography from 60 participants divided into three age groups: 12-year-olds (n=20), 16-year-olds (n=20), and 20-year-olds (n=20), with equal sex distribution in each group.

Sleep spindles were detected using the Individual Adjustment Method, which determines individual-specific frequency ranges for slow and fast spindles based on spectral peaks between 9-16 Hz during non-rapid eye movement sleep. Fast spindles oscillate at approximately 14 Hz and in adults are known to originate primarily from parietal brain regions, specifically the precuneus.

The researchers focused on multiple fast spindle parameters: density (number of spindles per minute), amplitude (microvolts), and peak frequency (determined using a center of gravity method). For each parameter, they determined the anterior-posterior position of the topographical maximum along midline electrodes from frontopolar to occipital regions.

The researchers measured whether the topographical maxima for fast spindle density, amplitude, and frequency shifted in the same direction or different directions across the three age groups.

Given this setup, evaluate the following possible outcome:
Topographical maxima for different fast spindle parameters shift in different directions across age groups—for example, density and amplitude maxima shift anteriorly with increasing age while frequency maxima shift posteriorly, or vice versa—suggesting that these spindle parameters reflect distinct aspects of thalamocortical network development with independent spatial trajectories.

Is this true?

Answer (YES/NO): NO